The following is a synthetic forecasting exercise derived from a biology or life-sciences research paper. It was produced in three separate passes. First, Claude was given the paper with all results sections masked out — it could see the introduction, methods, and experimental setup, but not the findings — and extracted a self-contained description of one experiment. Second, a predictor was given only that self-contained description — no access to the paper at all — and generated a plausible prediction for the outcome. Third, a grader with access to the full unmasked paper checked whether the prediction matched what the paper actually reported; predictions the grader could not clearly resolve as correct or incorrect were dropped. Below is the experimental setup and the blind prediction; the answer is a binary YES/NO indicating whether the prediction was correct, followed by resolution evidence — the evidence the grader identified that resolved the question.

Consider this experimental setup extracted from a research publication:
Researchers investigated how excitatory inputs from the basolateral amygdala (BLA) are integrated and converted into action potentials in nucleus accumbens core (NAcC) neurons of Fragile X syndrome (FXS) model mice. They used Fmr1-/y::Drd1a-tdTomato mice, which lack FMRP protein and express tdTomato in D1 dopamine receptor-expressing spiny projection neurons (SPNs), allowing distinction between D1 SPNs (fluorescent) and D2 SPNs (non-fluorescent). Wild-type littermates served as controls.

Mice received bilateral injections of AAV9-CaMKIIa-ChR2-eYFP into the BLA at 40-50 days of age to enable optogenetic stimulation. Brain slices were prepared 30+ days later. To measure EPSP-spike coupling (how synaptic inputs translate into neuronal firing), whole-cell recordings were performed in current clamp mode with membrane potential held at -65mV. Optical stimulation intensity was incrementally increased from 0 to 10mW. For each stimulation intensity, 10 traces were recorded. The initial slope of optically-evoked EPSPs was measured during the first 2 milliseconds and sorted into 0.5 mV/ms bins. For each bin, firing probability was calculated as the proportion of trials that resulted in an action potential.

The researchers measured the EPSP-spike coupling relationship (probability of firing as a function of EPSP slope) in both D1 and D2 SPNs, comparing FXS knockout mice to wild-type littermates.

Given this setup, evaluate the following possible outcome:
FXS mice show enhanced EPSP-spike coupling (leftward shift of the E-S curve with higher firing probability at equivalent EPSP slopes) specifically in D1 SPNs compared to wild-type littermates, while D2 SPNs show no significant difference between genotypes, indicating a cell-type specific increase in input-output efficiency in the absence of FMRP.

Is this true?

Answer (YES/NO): YES